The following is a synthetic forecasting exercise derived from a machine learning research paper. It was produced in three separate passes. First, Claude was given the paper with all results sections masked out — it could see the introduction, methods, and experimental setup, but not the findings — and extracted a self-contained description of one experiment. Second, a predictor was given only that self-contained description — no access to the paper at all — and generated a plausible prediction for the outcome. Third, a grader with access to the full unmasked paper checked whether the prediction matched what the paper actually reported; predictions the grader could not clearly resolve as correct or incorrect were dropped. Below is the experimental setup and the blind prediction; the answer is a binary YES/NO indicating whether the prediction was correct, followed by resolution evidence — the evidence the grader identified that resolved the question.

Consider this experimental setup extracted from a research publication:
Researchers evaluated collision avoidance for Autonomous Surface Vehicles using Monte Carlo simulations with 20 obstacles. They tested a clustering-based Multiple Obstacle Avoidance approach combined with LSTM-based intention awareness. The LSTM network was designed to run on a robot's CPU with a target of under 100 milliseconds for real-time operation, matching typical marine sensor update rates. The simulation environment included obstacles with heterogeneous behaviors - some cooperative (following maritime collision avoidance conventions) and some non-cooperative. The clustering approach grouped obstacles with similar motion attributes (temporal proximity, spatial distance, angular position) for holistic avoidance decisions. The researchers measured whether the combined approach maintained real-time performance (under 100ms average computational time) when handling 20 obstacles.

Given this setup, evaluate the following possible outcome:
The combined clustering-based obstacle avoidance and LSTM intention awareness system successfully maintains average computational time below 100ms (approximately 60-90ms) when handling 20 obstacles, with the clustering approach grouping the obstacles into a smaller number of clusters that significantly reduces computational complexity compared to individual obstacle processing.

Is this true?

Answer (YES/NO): NO